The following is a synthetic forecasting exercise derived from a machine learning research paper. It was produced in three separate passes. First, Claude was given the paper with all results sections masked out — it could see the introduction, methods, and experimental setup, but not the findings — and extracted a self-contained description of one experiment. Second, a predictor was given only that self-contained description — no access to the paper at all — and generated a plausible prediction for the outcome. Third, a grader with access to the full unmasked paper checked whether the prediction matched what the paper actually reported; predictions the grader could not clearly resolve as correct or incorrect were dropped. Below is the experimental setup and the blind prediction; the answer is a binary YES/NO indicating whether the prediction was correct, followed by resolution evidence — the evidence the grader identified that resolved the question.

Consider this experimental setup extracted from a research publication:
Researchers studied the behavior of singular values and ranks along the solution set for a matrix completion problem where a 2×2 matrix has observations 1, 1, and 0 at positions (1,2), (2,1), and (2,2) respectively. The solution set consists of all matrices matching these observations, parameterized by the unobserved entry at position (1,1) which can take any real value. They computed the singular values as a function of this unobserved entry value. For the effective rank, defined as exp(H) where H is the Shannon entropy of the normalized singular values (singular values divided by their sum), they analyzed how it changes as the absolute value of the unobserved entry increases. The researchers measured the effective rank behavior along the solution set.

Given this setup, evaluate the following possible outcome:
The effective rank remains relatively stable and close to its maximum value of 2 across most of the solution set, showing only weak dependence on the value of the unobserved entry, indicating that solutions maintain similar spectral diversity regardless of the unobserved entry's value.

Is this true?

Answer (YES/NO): NO